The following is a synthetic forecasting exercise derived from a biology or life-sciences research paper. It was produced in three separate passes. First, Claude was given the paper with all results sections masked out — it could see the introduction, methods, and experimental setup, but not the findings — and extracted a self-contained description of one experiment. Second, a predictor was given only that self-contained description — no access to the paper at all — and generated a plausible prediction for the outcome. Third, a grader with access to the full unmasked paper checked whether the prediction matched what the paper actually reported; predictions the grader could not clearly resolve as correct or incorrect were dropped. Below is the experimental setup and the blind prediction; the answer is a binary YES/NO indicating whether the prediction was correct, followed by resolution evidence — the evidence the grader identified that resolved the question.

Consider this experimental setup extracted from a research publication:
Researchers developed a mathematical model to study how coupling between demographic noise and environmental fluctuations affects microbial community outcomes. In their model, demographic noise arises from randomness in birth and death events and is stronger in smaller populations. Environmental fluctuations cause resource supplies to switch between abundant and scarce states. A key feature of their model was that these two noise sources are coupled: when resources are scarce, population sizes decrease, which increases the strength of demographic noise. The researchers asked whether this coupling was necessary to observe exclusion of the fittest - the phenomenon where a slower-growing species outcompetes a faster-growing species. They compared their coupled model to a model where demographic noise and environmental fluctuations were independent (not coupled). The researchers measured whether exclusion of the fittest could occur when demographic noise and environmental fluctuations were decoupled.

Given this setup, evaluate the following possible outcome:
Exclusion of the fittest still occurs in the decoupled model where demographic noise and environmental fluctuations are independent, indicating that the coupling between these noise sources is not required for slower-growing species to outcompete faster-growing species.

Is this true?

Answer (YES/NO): NO